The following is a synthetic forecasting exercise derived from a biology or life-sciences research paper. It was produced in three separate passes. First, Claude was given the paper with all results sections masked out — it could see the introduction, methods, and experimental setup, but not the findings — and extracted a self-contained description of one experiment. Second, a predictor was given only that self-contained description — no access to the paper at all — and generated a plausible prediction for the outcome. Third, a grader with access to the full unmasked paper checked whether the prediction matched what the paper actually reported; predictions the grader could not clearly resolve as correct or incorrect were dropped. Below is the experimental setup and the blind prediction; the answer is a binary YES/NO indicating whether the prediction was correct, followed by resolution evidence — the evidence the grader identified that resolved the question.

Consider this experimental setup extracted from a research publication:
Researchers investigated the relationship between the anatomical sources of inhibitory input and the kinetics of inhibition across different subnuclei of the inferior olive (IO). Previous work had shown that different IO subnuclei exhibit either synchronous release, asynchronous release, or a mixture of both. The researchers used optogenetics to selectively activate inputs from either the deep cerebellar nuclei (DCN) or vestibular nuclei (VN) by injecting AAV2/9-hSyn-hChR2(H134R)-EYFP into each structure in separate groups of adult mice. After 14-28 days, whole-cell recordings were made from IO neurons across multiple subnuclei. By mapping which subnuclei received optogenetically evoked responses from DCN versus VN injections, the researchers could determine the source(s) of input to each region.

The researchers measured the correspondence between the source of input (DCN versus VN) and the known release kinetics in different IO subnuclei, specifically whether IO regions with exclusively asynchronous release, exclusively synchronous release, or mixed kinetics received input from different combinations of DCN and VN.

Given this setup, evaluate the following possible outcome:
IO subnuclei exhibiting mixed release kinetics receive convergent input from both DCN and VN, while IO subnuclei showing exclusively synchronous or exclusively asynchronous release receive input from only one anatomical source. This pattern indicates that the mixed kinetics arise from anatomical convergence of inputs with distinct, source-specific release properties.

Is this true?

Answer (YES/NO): YES